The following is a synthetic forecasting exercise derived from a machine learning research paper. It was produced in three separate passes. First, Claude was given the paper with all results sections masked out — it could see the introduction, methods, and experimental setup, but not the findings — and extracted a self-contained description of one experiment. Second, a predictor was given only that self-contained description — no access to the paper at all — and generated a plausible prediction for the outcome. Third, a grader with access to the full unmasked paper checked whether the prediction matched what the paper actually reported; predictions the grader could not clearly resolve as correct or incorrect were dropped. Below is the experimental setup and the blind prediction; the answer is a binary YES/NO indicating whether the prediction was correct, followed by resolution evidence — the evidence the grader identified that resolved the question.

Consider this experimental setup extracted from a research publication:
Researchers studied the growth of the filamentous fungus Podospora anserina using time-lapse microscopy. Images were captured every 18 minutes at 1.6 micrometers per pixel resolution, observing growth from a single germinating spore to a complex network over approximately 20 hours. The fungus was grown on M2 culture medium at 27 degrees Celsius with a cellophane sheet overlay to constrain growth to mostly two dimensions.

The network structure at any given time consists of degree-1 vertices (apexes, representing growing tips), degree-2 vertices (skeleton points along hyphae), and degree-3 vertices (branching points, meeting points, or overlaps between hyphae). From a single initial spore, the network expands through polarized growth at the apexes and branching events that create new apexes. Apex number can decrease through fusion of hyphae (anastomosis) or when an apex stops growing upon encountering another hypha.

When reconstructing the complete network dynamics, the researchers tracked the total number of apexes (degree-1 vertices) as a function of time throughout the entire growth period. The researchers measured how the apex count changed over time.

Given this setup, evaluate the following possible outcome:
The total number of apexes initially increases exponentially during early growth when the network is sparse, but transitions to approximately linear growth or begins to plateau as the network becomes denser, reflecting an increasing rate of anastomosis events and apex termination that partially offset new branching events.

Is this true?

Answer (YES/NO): NO